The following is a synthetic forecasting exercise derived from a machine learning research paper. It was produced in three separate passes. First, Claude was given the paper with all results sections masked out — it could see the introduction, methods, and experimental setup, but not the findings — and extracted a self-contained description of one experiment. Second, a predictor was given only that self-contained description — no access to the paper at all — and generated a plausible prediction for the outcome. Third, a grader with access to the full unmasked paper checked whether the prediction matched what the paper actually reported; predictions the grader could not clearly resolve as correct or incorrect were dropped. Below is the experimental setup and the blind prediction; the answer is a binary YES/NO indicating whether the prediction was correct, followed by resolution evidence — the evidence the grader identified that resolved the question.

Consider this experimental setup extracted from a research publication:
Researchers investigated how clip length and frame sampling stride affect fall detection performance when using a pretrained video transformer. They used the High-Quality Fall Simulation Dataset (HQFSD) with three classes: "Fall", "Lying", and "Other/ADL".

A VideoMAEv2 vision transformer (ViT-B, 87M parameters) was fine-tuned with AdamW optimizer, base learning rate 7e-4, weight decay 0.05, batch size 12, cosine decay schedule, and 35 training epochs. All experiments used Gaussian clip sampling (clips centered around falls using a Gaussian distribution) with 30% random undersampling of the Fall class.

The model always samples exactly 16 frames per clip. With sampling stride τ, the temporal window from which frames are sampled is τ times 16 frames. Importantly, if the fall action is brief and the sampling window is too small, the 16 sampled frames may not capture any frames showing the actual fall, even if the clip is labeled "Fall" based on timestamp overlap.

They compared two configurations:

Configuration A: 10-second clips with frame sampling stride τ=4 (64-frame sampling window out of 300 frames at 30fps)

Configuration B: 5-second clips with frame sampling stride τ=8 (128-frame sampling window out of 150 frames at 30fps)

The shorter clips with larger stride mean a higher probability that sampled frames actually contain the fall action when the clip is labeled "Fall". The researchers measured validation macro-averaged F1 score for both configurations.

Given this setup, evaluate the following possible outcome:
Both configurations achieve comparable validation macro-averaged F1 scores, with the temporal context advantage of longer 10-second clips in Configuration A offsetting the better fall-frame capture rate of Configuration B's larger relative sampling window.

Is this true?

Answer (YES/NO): NO